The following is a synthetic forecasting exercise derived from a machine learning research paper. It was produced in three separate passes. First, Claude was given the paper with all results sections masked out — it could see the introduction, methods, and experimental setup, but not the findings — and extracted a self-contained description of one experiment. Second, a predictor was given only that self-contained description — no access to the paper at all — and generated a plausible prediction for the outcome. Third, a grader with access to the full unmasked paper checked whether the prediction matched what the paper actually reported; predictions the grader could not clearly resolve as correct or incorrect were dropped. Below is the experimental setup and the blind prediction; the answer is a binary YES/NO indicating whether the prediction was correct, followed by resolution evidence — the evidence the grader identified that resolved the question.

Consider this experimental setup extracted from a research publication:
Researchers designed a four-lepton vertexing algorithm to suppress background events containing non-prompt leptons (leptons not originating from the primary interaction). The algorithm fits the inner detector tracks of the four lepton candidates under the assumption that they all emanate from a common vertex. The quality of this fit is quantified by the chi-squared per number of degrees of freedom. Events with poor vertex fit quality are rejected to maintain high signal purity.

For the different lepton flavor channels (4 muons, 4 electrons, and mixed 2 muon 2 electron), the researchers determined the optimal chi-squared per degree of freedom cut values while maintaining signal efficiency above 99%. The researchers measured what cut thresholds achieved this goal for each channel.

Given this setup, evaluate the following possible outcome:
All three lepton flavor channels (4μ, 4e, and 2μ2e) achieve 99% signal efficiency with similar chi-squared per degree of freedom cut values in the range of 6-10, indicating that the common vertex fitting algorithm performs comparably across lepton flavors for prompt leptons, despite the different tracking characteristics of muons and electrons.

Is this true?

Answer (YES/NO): NO